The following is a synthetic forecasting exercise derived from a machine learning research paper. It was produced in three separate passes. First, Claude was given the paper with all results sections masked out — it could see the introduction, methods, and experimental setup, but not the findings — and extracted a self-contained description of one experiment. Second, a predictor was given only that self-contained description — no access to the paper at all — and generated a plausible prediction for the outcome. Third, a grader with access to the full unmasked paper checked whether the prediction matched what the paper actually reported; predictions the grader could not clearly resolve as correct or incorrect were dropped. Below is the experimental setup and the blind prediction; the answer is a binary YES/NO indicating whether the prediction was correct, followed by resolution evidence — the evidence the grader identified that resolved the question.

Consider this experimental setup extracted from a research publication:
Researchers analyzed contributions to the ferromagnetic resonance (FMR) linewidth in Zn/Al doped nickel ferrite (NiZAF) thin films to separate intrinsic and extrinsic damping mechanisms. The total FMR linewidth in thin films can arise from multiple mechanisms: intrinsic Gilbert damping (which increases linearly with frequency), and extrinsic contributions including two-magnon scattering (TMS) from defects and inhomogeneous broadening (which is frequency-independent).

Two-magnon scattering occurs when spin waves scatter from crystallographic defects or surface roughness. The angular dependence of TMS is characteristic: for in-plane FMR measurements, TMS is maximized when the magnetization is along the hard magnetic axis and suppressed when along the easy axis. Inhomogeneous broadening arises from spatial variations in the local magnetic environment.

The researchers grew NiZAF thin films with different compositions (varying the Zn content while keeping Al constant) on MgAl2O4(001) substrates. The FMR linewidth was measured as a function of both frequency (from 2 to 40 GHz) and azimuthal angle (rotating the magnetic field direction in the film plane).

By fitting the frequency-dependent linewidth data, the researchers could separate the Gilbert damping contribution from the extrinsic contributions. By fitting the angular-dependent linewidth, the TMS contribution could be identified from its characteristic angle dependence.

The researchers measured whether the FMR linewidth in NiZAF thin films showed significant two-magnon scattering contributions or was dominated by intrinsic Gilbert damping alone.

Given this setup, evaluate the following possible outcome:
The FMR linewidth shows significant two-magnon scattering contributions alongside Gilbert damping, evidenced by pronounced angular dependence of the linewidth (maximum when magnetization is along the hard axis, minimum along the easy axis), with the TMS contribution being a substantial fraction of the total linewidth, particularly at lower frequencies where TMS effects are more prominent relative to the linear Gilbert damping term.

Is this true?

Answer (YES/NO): NO